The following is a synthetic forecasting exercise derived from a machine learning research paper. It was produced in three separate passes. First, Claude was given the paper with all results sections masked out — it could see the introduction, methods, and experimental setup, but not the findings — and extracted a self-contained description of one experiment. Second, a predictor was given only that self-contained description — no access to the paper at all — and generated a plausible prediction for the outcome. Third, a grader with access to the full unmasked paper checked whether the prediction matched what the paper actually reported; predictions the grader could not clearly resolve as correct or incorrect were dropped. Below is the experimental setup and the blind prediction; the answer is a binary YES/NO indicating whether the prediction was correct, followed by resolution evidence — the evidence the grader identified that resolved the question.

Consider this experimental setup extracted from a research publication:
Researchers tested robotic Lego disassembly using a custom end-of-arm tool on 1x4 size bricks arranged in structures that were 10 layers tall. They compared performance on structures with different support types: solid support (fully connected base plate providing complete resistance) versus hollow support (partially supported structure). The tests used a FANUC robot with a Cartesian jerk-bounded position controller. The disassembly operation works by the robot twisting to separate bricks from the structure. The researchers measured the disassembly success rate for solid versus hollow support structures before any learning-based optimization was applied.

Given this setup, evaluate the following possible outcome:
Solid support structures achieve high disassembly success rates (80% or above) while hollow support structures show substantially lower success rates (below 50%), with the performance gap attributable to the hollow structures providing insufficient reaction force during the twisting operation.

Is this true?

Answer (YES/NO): NO